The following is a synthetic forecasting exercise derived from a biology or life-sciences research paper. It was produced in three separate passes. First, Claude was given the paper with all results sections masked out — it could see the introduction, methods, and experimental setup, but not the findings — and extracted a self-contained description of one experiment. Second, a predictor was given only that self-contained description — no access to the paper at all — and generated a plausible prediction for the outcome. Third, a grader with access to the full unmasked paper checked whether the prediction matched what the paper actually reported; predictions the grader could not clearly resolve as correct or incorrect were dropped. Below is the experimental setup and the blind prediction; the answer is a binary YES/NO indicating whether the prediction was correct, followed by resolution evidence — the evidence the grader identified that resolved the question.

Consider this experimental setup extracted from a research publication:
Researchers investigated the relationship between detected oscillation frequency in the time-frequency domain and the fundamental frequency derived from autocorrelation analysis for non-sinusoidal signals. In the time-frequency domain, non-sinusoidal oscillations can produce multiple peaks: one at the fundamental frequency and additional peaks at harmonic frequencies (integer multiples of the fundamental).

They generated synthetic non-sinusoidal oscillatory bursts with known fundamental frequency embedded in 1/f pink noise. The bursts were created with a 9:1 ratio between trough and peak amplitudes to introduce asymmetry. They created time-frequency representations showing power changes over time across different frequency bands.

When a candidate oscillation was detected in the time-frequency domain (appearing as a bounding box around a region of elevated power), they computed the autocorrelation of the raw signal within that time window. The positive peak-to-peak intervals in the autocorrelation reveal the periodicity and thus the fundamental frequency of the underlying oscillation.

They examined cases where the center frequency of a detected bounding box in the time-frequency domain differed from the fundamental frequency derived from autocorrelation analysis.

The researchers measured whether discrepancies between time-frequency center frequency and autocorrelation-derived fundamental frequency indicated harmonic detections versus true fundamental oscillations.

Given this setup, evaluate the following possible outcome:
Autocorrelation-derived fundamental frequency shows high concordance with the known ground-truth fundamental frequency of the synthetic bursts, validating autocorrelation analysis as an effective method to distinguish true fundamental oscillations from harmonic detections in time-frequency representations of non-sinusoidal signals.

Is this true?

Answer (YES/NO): YES